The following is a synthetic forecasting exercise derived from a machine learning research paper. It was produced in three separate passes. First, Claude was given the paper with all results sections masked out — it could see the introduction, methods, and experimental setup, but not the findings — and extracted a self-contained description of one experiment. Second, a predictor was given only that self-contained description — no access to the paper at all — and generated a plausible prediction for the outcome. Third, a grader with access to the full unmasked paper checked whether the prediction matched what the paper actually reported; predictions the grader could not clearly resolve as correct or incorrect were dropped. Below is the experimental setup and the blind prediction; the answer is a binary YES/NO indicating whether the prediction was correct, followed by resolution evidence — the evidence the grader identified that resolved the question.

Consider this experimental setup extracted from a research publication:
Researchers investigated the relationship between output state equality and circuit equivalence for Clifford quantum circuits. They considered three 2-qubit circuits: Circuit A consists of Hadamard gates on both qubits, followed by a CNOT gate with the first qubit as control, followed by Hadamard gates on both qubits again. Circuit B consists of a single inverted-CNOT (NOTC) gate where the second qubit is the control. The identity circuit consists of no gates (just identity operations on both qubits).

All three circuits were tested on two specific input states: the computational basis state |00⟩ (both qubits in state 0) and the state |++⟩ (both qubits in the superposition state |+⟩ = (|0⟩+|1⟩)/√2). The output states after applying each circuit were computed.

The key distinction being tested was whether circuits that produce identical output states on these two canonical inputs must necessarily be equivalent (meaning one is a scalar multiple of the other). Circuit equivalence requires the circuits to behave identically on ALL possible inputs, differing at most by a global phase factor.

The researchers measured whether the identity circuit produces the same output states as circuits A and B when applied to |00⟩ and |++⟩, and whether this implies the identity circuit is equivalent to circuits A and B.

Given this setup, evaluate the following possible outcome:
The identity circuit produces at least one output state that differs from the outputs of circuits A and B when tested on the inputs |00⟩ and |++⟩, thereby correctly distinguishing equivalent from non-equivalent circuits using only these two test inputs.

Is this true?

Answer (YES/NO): NO